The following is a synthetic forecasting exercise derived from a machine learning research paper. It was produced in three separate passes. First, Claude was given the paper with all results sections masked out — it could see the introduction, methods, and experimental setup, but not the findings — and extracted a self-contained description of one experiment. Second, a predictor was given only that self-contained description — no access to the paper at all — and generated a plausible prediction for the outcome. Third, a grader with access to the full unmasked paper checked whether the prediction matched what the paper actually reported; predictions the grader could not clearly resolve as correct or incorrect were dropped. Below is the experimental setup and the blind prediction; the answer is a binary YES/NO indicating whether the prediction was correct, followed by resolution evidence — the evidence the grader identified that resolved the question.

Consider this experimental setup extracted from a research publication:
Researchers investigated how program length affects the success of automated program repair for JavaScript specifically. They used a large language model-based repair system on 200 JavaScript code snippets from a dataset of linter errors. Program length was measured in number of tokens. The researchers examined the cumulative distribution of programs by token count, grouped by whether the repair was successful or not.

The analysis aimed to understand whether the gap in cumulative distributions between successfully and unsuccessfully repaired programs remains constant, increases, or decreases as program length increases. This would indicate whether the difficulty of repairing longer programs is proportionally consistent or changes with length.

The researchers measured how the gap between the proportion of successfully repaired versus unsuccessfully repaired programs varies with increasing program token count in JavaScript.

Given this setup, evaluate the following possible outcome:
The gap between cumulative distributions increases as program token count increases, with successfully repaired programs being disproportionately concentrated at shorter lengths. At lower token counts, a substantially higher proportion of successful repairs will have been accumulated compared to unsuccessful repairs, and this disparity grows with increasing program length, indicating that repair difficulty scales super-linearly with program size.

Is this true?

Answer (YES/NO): NO